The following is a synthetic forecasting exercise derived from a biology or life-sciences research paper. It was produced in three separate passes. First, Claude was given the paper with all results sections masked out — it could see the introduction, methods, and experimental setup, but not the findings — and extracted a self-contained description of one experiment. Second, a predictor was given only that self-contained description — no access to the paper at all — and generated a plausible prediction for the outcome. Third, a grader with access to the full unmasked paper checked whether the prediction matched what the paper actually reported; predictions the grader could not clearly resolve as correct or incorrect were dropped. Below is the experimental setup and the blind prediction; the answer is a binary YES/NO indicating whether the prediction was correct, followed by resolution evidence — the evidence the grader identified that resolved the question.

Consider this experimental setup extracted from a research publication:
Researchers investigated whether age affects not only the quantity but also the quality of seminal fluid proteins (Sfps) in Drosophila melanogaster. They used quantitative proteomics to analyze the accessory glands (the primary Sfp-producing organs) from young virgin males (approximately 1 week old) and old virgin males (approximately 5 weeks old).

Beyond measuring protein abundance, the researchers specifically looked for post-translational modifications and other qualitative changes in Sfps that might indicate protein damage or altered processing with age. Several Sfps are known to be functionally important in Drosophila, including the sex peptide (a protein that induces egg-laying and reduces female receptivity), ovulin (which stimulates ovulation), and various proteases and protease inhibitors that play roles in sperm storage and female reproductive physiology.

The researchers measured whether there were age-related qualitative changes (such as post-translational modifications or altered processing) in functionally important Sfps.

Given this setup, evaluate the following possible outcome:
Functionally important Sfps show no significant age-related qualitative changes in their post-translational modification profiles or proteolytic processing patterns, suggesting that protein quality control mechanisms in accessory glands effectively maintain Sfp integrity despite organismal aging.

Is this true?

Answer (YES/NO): NO